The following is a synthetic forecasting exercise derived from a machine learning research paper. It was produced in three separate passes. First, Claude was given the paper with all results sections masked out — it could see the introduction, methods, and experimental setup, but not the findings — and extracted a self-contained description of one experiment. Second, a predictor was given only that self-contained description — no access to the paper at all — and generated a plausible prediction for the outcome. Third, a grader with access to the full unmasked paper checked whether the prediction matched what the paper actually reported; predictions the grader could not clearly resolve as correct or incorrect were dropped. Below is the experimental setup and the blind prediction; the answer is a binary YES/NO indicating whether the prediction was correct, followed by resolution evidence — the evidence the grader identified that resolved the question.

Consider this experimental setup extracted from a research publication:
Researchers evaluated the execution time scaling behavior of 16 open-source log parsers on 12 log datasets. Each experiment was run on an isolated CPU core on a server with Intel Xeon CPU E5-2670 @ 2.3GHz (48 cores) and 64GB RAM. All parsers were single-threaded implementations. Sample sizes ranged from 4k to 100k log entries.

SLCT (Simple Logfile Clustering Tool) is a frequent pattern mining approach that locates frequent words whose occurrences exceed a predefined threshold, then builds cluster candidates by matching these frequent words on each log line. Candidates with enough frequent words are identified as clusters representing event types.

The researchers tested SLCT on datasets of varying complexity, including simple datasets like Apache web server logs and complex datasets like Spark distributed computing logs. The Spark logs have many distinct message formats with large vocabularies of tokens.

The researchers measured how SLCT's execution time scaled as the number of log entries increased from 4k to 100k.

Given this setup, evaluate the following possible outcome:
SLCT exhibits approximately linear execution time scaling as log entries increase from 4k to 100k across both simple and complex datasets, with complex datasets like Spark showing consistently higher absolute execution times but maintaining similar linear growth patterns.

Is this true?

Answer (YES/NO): NO